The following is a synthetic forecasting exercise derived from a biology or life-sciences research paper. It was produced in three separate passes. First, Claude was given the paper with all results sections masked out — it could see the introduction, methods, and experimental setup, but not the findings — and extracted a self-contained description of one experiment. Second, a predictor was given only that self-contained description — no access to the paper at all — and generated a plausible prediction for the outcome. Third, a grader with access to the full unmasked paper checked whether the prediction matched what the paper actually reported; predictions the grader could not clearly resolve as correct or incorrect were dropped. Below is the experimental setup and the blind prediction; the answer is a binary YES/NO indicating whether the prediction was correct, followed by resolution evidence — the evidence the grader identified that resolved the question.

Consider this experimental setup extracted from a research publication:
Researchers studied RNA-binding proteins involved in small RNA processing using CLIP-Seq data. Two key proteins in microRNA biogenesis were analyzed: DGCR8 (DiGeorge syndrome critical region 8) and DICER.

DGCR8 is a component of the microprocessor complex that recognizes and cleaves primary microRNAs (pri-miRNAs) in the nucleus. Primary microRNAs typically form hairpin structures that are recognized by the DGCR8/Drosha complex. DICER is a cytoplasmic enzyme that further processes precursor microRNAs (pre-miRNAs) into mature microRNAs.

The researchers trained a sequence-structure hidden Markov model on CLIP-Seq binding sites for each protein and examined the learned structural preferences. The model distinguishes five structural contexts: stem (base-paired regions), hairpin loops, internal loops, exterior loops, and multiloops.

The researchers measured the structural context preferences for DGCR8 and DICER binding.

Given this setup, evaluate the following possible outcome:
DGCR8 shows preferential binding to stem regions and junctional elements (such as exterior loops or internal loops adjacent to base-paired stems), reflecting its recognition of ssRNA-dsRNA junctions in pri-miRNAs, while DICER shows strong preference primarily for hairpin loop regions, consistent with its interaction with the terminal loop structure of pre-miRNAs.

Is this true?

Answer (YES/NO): NO